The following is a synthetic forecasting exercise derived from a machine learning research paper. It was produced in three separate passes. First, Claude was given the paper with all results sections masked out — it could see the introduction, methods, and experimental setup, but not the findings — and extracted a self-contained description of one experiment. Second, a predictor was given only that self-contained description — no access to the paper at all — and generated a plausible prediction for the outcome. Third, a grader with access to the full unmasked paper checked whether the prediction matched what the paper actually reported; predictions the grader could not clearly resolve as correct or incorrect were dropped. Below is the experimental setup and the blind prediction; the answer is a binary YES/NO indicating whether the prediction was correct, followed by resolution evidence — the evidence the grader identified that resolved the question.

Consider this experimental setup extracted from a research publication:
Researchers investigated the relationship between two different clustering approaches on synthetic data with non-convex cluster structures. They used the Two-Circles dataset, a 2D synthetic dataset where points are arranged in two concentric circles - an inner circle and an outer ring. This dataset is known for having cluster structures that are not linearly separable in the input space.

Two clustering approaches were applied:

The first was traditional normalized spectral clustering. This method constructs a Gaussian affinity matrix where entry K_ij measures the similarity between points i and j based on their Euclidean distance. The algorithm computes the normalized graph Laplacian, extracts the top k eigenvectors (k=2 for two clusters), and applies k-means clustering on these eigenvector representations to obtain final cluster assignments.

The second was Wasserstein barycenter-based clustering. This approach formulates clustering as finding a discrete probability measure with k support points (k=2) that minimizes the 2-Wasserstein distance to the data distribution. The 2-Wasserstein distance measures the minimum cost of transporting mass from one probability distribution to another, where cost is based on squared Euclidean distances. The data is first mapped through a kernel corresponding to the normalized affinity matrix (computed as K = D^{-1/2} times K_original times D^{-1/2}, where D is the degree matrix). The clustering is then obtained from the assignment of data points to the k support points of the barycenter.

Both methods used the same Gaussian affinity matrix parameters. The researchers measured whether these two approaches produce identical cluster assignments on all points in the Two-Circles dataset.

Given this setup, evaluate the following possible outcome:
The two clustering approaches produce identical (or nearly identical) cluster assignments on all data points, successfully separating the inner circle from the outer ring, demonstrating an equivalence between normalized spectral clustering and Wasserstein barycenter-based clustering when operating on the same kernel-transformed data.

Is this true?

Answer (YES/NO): YES